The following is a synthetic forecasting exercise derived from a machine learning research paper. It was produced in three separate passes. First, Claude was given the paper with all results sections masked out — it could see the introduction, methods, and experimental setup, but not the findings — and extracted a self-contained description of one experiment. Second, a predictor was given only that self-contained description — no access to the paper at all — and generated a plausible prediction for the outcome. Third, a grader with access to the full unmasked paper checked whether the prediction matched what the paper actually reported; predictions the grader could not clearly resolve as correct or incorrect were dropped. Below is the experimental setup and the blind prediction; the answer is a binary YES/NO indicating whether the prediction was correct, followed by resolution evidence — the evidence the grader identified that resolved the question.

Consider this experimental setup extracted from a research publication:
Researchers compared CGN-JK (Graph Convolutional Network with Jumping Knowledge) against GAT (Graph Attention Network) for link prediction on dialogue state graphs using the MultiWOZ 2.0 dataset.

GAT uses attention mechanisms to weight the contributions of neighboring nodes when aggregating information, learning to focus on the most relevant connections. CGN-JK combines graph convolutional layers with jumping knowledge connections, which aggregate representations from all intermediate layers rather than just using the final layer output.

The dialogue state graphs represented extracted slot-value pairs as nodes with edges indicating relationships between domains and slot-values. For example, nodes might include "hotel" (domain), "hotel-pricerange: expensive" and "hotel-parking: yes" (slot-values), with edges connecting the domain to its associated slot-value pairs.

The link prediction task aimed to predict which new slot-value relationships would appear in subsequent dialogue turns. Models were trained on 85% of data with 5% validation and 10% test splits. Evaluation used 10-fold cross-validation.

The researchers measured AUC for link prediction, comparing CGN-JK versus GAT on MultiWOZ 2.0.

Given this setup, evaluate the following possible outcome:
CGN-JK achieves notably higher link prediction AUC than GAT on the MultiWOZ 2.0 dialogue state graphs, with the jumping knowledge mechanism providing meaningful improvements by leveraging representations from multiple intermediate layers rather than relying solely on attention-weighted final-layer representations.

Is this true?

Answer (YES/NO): NO